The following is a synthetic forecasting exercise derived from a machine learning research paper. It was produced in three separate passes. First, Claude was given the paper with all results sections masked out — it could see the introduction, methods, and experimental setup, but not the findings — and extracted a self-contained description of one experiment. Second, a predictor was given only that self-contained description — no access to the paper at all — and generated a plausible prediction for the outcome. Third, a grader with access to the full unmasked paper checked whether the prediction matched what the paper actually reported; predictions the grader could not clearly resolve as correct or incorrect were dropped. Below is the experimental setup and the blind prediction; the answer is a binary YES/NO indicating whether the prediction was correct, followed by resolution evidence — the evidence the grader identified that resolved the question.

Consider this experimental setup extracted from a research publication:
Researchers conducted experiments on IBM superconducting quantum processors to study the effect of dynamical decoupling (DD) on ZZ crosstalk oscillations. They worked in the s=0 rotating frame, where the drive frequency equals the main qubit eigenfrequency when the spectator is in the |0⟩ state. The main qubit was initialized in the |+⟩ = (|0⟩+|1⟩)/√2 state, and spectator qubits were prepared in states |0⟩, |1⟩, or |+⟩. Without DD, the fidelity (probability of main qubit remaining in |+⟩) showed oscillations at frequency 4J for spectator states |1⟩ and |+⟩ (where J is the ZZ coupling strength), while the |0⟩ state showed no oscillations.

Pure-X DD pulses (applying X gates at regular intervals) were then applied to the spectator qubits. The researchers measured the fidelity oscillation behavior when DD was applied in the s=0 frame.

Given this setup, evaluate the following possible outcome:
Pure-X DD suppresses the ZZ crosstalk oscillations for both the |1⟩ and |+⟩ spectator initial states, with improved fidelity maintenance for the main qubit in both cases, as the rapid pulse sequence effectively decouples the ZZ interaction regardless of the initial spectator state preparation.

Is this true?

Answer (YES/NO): YES